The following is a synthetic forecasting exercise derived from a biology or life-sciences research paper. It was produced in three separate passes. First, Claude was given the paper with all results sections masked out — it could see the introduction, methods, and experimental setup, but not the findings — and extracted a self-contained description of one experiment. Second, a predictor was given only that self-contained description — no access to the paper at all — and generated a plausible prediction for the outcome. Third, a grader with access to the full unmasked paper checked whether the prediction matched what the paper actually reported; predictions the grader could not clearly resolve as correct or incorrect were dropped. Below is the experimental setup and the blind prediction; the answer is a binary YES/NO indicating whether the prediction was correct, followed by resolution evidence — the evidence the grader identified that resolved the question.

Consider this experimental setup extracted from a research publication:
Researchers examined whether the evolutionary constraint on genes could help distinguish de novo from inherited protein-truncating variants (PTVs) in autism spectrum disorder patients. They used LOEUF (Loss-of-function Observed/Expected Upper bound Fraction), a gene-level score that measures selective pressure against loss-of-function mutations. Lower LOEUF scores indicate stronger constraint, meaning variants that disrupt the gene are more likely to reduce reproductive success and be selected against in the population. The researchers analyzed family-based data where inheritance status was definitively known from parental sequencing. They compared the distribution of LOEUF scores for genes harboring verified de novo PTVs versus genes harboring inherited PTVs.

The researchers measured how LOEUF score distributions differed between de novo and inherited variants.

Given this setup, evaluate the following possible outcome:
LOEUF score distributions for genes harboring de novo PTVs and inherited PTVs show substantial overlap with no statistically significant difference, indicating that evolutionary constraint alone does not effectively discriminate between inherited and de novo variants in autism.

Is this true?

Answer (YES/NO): NO